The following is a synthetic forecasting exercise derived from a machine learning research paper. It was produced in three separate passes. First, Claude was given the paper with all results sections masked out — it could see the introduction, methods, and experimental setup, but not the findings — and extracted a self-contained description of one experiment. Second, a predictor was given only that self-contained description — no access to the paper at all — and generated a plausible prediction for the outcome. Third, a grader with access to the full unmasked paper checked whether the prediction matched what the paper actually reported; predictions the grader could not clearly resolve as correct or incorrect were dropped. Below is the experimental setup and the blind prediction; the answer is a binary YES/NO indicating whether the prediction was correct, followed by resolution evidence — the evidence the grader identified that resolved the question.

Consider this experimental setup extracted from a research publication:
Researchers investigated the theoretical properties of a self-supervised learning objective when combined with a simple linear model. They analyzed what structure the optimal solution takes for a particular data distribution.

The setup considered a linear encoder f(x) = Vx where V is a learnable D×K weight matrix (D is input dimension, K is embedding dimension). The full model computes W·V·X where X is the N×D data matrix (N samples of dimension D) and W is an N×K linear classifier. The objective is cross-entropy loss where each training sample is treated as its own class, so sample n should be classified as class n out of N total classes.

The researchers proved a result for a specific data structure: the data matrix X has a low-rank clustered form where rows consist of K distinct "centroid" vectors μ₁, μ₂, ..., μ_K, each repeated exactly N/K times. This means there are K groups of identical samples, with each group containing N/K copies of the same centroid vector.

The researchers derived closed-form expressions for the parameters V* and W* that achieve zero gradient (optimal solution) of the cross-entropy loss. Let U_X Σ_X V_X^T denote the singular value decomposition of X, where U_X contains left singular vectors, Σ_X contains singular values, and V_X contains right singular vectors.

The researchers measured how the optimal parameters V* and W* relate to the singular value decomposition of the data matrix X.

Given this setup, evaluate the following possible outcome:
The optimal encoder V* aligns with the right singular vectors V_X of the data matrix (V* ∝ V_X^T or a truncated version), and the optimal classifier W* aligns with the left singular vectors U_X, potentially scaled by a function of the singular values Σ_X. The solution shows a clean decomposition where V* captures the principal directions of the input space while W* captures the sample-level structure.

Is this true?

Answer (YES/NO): NO